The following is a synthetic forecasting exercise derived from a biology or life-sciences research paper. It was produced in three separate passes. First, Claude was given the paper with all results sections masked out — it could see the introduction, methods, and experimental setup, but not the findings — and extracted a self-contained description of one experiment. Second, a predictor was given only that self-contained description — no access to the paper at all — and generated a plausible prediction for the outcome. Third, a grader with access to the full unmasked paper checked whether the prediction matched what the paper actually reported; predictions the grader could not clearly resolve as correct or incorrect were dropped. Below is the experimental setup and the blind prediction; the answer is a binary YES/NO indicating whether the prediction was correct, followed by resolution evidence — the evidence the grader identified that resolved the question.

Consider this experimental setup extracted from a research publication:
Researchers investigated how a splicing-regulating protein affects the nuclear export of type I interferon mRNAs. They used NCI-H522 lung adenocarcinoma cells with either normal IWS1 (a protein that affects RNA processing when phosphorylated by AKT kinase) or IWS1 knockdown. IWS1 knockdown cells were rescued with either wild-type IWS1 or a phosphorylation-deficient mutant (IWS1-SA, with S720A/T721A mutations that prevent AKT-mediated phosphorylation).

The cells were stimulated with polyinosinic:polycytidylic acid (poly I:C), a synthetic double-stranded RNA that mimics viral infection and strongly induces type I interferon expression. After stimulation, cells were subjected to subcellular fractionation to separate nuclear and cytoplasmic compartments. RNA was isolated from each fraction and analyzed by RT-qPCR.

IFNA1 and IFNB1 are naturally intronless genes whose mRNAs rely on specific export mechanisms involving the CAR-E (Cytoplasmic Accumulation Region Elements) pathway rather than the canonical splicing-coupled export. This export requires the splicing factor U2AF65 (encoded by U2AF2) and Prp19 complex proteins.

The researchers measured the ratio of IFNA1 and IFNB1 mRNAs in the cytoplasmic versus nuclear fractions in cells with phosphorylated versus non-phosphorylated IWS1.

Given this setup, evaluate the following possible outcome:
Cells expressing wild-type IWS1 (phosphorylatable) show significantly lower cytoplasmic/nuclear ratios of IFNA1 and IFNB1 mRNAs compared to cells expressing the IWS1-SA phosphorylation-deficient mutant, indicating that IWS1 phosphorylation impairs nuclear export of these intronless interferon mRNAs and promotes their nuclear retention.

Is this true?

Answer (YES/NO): NO